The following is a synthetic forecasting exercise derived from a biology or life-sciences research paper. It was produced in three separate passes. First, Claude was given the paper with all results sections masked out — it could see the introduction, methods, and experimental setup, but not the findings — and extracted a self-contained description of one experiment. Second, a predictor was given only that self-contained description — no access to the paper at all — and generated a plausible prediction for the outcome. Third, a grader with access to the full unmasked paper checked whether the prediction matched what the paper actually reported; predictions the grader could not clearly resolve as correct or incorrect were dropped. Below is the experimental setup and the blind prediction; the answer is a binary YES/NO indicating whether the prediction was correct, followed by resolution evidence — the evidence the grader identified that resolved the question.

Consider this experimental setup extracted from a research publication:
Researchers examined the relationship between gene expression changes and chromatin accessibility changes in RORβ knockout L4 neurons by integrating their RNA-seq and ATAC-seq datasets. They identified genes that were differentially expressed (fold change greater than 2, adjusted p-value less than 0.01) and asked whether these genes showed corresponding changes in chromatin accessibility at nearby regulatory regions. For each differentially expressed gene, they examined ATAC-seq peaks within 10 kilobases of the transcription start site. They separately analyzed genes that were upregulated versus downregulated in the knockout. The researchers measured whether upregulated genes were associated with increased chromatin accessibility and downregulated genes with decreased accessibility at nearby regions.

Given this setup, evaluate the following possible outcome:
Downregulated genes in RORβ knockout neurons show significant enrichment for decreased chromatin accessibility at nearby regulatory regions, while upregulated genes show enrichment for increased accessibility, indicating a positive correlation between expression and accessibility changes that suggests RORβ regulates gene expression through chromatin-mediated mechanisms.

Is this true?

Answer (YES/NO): YES